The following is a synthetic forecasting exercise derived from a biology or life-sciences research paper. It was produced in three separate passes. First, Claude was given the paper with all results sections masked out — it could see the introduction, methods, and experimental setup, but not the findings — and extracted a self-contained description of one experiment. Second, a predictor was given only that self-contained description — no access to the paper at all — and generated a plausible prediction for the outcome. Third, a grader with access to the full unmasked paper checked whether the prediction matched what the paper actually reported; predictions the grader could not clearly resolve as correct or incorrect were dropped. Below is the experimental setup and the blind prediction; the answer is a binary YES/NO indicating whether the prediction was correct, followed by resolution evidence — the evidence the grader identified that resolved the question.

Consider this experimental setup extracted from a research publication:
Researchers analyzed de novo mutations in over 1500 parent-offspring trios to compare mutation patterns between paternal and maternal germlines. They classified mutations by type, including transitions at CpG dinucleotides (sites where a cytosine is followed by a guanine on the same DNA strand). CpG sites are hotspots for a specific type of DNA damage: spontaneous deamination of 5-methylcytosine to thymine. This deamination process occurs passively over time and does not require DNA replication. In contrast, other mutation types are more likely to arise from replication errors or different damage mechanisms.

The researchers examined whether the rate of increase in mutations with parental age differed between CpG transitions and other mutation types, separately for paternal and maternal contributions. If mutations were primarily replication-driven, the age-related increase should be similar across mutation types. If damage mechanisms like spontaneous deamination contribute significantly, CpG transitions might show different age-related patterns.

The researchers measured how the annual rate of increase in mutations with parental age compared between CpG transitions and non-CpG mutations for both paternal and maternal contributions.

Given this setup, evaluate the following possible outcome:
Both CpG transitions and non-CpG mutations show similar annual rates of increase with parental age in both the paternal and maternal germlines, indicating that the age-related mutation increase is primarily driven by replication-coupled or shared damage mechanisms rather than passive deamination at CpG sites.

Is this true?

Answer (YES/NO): NO